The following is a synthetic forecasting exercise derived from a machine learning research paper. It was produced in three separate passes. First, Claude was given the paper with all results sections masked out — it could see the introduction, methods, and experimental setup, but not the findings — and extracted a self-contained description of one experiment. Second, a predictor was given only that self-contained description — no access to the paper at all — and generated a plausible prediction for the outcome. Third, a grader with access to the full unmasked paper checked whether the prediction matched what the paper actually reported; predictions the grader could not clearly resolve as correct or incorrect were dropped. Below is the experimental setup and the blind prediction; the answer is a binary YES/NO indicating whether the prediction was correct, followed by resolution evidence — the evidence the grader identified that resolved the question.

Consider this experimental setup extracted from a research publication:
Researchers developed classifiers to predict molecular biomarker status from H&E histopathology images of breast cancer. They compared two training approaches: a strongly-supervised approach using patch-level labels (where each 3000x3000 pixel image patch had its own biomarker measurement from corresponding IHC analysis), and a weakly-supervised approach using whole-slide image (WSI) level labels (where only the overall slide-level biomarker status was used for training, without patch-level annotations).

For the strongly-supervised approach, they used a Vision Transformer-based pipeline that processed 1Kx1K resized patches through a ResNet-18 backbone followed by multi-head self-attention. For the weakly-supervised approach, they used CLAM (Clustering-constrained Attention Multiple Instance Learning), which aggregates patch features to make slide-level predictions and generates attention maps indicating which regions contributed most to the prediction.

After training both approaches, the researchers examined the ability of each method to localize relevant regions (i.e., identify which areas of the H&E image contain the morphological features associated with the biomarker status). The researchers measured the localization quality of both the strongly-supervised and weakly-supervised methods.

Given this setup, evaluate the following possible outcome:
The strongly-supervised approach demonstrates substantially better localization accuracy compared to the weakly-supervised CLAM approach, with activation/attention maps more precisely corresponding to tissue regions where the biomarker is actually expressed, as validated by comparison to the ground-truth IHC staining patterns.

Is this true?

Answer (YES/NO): NO